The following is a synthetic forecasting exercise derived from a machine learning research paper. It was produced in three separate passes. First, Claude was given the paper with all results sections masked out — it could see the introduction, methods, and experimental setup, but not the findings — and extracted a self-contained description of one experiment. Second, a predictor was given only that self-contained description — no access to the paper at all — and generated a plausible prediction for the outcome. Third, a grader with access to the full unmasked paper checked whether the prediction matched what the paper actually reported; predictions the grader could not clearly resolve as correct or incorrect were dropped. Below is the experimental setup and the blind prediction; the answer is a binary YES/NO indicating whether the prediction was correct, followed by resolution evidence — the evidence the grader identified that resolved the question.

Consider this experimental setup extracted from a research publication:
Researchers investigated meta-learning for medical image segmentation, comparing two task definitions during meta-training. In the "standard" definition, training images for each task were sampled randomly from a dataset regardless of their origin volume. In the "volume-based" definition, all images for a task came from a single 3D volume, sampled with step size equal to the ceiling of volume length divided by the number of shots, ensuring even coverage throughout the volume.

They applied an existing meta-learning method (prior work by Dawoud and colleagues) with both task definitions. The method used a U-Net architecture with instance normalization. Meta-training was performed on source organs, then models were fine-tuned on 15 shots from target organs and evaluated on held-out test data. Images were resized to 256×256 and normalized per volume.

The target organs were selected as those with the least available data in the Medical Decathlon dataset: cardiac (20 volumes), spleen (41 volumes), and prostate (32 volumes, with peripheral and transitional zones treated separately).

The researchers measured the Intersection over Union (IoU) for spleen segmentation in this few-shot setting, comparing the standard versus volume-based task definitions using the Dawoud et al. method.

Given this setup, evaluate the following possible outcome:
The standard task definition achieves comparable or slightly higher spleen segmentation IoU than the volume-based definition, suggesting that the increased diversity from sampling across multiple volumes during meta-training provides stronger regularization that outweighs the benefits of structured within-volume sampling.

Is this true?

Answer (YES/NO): NO